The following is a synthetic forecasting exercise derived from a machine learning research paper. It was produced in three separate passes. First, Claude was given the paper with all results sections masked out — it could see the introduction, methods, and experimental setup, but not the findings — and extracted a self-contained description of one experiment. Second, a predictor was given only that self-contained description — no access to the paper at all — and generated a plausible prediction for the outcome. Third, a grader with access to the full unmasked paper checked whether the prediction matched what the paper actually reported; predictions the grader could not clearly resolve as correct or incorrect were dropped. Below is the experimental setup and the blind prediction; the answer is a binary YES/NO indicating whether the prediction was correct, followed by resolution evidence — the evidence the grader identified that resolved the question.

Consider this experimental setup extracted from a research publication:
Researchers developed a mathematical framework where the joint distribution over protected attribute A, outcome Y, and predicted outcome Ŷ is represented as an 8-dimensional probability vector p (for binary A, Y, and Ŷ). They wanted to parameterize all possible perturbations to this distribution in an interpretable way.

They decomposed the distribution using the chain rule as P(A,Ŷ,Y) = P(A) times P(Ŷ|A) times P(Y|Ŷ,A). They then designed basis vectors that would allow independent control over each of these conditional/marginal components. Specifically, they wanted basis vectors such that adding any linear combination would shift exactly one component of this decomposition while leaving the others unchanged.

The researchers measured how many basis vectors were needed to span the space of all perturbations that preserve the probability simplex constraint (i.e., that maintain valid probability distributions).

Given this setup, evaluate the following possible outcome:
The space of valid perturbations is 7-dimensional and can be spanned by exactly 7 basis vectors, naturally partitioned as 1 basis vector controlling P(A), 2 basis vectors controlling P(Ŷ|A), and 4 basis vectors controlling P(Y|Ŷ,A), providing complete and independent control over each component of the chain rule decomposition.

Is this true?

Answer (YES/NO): YES